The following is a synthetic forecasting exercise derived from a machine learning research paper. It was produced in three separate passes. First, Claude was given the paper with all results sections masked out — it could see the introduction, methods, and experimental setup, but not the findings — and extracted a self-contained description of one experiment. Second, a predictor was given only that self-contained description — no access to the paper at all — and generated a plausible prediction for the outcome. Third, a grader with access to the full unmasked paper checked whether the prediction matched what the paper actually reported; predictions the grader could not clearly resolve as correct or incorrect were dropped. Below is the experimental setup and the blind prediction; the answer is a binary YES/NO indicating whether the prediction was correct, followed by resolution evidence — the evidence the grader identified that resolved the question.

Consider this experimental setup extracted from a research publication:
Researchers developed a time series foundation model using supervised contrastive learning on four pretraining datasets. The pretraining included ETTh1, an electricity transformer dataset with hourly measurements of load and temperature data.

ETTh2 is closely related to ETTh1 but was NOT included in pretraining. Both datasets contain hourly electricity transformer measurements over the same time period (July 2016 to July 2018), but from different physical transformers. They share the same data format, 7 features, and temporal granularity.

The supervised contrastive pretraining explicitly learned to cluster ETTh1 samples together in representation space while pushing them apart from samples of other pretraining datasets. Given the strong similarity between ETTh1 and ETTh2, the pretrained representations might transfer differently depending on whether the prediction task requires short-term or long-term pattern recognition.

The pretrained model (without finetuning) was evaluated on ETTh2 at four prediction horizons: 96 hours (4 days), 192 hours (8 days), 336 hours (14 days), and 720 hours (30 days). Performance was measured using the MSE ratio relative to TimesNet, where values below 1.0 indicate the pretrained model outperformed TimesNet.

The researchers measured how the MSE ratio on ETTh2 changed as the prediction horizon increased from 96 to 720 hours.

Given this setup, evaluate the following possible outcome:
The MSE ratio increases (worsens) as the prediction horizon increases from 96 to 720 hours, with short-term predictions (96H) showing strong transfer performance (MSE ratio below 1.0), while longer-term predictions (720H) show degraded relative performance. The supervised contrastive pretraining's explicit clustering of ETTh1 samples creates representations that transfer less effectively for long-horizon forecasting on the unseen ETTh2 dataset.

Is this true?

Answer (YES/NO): YES